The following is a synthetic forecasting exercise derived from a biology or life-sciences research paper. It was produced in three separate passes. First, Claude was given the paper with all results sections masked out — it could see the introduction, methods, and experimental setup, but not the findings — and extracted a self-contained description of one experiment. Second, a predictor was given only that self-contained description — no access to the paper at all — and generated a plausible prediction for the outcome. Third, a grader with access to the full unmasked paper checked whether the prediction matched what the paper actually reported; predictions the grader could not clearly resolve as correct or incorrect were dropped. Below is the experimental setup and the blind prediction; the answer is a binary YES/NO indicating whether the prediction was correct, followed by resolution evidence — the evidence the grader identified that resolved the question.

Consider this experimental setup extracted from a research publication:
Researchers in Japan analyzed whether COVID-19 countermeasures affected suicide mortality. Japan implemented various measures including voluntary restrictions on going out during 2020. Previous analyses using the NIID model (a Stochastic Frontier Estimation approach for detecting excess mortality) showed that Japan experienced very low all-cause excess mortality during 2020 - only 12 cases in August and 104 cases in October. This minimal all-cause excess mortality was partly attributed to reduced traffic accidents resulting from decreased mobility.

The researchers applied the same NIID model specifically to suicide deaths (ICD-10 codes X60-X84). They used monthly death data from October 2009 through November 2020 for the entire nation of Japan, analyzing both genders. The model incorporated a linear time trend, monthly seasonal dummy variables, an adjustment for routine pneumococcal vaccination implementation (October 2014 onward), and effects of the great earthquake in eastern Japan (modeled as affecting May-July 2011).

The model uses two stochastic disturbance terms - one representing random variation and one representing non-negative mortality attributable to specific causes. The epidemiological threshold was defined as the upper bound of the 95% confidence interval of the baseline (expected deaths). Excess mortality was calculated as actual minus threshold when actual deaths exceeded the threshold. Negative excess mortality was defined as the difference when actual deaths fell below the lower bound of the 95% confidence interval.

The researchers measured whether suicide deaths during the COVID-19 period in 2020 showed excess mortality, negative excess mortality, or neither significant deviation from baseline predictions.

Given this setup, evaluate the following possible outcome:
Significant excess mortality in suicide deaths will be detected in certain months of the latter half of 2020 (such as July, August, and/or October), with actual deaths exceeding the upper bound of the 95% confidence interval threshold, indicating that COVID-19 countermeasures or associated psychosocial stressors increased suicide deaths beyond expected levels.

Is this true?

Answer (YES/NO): YES